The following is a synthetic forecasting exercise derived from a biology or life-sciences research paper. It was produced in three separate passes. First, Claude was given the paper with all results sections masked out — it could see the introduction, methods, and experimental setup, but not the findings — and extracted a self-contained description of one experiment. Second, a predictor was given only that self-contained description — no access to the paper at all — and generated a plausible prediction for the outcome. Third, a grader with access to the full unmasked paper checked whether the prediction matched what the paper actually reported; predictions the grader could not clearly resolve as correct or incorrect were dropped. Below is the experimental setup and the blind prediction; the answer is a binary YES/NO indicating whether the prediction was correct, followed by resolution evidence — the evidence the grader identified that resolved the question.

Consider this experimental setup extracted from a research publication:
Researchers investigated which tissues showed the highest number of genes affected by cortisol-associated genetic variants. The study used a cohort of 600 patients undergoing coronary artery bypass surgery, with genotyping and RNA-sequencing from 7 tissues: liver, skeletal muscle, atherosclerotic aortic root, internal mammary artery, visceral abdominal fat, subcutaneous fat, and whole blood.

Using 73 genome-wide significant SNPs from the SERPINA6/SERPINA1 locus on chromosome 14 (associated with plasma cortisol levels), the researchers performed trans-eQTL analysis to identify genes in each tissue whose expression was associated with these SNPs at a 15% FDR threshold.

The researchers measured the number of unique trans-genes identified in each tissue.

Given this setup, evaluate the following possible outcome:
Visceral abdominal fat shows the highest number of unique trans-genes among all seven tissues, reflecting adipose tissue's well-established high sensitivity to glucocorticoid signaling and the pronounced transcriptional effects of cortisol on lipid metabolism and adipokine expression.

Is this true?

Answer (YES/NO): YES